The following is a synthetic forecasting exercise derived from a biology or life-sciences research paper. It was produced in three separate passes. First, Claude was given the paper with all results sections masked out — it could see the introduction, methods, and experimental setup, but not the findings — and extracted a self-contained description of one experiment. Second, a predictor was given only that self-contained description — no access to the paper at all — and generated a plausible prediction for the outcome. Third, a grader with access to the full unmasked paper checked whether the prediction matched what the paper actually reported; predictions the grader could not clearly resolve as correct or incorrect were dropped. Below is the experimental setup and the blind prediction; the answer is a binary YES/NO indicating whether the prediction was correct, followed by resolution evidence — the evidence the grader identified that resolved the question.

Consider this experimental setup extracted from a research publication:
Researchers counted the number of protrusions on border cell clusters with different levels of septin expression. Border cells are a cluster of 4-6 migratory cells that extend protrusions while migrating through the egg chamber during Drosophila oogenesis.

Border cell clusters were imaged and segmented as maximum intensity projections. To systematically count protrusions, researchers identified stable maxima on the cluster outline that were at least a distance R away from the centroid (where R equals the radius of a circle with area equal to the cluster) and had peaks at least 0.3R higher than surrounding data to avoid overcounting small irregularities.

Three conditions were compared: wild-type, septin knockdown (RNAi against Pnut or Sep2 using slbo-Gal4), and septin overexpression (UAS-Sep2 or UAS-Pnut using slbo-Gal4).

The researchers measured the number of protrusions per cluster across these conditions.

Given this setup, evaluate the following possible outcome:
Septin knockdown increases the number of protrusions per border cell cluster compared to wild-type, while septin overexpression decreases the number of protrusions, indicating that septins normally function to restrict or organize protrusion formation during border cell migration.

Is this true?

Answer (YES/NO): YES